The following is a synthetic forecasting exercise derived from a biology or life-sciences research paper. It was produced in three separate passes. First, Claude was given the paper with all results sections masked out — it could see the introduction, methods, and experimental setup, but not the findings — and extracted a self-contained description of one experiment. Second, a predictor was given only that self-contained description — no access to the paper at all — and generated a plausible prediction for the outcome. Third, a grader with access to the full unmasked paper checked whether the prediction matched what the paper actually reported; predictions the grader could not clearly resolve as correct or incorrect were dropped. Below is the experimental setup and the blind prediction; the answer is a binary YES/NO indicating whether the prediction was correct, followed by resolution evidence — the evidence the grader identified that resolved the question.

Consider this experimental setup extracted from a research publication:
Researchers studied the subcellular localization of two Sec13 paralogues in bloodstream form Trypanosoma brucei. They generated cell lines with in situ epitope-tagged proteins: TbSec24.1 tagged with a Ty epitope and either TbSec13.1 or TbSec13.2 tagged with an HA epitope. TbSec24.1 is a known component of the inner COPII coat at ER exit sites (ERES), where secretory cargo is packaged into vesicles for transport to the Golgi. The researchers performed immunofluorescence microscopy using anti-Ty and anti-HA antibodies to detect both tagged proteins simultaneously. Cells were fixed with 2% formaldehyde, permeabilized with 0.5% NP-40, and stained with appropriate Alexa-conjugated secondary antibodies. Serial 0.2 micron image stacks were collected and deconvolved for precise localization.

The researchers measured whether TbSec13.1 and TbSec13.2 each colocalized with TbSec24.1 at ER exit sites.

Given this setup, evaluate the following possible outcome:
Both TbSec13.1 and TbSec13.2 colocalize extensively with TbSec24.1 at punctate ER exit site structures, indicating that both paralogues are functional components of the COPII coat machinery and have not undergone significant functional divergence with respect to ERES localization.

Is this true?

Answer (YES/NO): YES